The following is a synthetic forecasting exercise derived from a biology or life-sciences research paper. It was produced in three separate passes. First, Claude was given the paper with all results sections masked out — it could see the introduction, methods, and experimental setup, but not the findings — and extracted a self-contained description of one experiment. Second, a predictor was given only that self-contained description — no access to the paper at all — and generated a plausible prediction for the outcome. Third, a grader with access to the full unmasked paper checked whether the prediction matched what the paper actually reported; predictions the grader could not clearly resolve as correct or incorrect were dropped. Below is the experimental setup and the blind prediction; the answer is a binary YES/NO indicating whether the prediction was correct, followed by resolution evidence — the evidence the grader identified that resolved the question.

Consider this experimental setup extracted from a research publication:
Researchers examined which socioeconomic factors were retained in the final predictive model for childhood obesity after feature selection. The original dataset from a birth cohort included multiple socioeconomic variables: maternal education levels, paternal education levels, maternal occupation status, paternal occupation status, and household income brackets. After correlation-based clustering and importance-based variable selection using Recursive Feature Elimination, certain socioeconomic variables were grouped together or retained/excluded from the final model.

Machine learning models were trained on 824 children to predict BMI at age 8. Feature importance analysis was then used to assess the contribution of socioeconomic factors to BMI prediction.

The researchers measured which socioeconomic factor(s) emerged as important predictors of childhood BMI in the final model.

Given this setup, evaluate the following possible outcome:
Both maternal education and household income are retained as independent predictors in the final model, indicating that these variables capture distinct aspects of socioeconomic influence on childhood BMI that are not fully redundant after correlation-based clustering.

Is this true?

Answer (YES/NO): NO